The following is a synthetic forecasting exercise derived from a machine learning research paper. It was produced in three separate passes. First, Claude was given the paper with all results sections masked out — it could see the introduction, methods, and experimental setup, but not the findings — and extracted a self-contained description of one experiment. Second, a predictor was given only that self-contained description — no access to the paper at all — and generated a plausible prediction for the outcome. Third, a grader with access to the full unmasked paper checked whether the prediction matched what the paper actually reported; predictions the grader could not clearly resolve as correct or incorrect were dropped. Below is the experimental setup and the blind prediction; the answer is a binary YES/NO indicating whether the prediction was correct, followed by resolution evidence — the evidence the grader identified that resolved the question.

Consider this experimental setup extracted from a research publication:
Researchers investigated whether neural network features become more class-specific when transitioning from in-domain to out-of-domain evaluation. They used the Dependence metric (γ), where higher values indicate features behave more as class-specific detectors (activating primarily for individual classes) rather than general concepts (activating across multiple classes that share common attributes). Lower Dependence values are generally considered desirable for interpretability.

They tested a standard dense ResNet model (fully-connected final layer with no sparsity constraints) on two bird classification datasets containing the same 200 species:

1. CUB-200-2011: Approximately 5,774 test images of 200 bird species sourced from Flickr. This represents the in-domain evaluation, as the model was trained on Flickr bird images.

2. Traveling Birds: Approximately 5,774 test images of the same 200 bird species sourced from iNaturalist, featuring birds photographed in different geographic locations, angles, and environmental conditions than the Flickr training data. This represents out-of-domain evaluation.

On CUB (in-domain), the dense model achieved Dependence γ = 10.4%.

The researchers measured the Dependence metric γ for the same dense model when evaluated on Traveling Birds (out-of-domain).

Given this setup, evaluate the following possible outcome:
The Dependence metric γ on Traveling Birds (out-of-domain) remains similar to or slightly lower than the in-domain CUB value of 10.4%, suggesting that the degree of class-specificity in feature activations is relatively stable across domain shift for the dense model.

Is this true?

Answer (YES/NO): NO